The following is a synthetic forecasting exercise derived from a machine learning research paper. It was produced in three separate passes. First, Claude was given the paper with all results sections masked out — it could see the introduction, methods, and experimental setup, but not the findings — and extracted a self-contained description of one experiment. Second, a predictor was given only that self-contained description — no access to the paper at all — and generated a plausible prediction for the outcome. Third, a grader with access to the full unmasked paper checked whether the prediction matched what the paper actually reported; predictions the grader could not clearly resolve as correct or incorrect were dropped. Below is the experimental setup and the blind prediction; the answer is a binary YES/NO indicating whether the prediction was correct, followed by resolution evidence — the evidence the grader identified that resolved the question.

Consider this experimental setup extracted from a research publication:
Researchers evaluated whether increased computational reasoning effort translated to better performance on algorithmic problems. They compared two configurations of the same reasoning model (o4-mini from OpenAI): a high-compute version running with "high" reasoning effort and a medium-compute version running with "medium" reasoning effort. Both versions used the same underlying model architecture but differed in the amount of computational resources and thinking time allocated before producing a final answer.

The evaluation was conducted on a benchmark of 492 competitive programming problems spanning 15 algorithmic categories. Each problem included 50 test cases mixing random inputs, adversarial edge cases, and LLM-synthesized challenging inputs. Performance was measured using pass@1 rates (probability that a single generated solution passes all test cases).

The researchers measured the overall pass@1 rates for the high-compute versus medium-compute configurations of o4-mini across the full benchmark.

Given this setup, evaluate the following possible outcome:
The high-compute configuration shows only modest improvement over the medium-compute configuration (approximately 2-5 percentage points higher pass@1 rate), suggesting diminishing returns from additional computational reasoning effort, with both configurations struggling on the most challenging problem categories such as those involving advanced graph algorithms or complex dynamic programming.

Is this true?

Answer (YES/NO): YES